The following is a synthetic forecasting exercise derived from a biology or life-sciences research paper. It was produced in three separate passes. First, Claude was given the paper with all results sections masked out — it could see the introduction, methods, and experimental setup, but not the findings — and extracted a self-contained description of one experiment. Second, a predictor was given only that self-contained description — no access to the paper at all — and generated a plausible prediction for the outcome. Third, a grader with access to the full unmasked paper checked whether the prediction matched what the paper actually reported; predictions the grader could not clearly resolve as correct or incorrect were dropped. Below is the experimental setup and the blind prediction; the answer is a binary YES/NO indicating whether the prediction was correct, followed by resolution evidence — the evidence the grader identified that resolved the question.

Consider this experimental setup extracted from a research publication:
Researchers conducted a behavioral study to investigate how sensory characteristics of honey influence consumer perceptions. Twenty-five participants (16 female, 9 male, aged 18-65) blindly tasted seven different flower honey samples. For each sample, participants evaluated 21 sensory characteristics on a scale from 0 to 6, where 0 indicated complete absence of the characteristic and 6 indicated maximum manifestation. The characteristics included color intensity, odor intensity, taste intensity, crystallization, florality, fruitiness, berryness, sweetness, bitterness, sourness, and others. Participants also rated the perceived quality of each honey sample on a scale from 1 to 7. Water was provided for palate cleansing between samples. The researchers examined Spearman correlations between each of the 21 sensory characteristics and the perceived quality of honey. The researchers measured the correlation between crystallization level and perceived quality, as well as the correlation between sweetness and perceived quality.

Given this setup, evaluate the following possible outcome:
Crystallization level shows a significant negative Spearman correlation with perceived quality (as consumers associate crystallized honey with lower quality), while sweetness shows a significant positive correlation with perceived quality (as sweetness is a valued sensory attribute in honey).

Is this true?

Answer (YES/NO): NO